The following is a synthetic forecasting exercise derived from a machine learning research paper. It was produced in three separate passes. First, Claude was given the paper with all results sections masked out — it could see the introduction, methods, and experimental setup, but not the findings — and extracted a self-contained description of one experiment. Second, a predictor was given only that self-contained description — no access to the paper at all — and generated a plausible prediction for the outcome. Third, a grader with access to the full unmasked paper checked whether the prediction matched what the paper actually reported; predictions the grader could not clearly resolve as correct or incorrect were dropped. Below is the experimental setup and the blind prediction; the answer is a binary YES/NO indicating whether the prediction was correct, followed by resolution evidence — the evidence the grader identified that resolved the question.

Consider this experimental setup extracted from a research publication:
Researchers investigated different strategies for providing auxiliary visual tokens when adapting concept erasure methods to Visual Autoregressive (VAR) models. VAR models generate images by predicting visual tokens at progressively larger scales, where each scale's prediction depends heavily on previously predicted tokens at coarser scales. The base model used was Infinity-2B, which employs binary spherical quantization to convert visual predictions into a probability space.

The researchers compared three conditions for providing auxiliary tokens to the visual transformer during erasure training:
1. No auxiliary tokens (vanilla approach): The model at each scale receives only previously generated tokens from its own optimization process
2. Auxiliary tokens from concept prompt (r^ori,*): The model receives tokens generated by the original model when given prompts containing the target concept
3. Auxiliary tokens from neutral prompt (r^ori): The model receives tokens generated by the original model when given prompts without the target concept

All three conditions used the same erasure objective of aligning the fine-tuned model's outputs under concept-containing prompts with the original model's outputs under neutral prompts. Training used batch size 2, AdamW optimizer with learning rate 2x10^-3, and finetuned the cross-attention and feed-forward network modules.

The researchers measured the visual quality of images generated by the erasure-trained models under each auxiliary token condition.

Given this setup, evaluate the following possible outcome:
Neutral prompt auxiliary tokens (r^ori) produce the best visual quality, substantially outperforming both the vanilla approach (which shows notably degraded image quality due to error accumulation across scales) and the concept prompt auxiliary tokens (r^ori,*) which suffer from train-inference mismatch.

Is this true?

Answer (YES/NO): YES